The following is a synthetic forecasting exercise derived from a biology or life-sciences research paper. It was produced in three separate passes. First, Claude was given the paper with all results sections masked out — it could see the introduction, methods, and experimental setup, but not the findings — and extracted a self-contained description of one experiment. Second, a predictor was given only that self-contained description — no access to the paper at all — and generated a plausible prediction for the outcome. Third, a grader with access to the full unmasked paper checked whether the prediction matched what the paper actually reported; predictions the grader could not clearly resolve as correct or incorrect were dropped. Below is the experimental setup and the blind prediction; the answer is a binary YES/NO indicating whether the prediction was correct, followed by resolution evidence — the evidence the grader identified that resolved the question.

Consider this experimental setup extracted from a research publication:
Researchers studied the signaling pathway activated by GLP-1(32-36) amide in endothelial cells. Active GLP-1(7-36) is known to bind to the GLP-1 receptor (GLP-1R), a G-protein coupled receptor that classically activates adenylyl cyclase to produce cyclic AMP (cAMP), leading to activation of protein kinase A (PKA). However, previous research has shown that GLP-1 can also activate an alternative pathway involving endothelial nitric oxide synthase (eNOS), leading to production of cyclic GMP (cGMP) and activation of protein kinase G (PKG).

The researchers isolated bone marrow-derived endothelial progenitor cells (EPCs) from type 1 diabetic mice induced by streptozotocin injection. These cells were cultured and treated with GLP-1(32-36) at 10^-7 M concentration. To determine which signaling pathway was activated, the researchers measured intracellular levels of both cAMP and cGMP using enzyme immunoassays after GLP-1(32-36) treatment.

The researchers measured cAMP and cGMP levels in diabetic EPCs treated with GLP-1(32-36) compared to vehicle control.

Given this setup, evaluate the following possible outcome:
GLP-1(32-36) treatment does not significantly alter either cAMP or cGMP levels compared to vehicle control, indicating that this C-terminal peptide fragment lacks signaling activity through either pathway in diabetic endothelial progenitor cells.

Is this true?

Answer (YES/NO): NO